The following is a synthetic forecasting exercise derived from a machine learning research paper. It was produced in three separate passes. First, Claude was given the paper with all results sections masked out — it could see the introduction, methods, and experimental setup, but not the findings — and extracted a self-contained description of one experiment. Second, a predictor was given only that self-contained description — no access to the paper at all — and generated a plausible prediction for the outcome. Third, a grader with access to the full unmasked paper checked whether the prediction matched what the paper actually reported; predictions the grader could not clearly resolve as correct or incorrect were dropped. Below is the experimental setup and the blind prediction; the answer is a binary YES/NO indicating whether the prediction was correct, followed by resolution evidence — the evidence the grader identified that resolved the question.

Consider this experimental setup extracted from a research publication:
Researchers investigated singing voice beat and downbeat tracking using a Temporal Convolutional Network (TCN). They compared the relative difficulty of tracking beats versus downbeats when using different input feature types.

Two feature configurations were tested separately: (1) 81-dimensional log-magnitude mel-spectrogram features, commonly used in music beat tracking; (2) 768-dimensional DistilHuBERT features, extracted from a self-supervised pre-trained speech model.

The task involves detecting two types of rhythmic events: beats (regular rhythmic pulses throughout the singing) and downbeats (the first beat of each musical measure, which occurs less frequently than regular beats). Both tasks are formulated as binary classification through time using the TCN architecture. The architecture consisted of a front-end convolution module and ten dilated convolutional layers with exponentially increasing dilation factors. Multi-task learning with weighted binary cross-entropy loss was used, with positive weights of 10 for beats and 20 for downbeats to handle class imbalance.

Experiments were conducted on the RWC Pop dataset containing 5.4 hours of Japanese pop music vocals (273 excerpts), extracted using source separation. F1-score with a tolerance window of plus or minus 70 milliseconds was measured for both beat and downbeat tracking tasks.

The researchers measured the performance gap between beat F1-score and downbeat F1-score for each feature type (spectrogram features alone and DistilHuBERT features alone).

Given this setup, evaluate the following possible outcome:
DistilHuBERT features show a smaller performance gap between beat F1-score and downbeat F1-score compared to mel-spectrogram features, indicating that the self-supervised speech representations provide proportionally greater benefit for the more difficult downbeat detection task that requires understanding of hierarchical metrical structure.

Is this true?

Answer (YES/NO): YES